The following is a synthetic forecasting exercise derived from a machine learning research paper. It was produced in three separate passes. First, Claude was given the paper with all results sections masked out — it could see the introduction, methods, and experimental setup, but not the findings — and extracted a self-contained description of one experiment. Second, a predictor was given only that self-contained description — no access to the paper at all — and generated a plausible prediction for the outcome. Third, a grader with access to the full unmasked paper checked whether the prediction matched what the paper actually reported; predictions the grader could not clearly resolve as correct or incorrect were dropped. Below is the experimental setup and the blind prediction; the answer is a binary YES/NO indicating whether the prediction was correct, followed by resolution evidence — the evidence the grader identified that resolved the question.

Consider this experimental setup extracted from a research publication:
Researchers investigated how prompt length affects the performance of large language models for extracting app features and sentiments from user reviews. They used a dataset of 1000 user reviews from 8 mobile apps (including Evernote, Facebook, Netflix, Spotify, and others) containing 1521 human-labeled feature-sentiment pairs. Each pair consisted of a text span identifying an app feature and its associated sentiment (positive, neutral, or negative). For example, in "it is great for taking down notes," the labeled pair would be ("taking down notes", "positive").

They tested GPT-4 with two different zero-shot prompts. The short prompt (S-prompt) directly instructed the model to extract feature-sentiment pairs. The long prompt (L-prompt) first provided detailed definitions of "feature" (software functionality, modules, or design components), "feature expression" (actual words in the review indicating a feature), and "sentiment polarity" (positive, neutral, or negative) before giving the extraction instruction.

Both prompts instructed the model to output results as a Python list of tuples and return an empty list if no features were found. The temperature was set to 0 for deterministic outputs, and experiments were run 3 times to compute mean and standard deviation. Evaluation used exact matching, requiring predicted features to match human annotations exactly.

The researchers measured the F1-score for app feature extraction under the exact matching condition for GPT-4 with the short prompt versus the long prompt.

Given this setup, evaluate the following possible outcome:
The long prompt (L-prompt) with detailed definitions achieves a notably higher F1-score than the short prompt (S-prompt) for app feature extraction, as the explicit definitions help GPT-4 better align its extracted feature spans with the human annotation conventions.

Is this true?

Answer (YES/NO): NO